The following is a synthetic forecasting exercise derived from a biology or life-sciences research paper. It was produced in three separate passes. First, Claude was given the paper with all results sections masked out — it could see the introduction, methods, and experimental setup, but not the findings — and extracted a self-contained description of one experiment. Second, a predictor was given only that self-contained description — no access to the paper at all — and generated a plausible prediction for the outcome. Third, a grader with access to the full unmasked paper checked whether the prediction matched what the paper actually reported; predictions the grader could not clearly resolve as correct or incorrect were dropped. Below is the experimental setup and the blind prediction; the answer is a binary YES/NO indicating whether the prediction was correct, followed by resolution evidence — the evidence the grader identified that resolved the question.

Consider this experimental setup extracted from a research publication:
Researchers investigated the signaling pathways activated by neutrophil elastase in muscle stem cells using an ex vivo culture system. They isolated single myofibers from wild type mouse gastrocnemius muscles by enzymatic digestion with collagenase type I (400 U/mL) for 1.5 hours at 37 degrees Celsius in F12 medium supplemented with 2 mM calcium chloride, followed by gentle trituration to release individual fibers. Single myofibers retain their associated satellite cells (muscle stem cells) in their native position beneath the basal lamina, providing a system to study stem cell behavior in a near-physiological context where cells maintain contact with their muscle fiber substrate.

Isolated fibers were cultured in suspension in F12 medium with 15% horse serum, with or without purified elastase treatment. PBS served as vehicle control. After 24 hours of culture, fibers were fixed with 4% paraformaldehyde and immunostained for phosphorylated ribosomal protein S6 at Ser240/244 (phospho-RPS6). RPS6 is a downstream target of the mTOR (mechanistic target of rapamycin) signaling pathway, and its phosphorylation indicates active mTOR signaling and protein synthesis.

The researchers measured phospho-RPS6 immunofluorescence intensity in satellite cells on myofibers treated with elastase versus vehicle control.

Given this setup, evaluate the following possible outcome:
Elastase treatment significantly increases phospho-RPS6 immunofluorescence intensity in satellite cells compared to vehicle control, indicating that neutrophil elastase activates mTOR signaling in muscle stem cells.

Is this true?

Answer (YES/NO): YES